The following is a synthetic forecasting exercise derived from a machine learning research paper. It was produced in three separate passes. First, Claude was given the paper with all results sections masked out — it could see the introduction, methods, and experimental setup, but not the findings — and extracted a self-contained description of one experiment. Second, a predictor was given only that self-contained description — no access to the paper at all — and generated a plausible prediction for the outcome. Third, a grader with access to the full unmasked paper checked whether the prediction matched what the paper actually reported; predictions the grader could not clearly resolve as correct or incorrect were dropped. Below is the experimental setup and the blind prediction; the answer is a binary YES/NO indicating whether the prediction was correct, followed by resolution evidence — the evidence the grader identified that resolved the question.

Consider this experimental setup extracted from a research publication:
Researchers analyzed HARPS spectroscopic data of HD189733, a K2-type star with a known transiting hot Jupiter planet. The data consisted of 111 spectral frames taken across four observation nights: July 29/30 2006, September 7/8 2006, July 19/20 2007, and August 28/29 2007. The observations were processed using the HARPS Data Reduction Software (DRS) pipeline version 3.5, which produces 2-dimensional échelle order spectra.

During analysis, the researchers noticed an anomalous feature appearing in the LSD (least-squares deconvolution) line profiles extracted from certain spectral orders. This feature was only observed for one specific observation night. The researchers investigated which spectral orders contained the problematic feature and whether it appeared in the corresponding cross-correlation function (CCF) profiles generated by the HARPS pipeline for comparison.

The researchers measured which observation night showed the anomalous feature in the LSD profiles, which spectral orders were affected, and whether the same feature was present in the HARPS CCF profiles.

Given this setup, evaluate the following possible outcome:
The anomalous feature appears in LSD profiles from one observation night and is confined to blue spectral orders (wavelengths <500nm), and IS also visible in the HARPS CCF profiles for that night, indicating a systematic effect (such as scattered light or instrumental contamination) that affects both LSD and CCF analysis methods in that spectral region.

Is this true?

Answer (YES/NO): NO